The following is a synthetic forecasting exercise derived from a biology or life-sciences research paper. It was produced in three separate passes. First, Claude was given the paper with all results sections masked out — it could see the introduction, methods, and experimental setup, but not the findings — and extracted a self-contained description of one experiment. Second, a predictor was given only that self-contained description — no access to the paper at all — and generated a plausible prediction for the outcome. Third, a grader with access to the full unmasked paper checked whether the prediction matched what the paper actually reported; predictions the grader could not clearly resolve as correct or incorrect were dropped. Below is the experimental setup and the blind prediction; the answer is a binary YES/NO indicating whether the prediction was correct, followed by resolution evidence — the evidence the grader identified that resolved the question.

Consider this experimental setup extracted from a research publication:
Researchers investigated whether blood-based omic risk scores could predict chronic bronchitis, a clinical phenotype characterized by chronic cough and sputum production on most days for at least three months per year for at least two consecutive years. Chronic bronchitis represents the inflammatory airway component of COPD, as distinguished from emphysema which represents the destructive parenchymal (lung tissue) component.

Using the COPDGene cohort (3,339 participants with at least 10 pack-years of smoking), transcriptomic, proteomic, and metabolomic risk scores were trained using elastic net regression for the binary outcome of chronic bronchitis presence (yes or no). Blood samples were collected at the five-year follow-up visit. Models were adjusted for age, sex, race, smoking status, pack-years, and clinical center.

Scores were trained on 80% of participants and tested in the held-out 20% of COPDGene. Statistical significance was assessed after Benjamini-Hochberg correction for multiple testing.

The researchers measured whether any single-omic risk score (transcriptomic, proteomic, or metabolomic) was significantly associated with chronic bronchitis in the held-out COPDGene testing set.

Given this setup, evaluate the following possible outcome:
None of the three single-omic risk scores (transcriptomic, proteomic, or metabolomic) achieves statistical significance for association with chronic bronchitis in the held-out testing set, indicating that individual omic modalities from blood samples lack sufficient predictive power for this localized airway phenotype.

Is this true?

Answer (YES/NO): NO